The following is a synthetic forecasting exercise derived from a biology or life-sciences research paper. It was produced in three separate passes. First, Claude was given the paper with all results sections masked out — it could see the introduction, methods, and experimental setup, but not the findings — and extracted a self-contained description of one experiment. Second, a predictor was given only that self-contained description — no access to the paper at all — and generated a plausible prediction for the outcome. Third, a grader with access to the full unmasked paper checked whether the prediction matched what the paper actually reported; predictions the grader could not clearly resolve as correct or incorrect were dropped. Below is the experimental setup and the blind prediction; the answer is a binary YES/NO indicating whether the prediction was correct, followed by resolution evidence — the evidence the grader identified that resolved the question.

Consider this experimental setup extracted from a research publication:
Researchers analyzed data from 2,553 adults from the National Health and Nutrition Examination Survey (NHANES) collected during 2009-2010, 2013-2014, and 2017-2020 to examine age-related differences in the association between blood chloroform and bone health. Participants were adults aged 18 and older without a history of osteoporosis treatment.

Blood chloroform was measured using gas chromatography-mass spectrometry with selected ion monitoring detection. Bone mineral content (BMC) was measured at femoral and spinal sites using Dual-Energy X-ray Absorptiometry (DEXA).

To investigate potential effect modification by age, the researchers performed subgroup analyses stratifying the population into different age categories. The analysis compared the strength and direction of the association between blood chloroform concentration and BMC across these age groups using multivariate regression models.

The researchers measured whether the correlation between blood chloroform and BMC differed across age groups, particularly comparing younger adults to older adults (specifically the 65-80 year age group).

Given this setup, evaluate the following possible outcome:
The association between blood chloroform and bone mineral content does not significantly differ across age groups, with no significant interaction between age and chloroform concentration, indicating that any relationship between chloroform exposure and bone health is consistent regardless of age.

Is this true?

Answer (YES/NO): NO